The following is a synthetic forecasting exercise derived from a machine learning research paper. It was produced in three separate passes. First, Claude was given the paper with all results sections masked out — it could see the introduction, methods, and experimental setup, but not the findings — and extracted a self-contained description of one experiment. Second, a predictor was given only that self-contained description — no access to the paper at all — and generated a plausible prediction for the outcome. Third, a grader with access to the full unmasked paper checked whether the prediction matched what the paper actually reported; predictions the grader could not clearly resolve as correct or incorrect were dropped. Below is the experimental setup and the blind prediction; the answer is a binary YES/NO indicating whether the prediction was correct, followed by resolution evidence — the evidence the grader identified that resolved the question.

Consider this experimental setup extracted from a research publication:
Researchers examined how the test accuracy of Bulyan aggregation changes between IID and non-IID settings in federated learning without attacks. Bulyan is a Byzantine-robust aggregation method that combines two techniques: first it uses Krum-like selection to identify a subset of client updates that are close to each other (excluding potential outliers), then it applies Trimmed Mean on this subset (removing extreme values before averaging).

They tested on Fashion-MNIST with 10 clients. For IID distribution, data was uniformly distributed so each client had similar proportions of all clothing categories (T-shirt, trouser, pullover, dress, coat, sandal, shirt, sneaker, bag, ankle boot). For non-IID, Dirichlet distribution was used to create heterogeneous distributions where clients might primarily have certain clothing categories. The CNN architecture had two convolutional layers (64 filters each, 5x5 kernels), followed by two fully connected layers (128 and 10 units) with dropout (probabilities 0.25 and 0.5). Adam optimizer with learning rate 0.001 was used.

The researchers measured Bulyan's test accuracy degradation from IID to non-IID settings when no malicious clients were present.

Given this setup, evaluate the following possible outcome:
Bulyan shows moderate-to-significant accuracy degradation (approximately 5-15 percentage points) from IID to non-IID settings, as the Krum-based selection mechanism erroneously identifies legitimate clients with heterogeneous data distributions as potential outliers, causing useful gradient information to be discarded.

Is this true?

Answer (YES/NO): NO